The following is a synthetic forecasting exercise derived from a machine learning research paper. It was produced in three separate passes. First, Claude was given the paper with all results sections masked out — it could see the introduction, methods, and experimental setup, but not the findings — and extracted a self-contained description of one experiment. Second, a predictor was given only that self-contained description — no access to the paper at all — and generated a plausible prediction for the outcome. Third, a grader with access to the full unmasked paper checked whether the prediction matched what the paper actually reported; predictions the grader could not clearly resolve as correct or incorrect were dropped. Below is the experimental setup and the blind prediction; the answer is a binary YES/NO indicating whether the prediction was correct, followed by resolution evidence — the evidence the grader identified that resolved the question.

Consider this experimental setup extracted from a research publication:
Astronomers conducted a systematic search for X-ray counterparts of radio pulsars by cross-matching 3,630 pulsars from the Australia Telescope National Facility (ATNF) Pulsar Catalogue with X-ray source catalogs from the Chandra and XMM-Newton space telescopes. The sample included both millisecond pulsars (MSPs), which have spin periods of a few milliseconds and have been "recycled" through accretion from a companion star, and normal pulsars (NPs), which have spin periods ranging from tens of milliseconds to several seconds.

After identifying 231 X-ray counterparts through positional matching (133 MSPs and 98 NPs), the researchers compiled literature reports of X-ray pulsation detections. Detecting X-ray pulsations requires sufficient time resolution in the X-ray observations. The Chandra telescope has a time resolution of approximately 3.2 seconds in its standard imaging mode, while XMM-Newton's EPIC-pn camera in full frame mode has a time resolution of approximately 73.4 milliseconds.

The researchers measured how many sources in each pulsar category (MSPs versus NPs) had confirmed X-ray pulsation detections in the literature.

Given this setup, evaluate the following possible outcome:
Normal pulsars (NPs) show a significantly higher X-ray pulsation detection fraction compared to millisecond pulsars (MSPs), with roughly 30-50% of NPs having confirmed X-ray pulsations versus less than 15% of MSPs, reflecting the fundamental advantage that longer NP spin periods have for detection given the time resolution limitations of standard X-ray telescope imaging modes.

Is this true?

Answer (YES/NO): NO